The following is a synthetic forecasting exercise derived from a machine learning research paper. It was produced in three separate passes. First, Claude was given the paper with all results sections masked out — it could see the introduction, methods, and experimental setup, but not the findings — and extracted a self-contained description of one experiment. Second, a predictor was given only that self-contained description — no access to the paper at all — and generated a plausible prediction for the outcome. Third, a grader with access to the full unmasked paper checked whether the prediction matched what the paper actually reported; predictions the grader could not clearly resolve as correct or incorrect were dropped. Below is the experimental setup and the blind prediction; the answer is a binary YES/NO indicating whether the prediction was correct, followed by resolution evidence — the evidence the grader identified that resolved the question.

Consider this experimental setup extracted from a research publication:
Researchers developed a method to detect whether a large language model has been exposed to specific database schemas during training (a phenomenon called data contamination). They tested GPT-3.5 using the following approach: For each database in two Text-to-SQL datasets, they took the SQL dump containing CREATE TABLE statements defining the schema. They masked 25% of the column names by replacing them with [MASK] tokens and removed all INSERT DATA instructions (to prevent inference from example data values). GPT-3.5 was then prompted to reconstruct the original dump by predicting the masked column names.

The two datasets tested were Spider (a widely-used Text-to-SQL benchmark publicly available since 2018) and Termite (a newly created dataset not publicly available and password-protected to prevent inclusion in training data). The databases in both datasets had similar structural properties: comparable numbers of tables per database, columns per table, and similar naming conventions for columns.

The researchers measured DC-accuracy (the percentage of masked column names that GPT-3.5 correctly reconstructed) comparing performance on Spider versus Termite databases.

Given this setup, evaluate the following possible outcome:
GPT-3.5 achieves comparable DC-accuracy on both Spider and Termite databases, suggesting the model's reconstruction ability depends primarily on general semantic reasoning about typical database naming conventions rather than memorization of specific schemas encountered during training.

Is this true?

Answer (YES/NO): NO